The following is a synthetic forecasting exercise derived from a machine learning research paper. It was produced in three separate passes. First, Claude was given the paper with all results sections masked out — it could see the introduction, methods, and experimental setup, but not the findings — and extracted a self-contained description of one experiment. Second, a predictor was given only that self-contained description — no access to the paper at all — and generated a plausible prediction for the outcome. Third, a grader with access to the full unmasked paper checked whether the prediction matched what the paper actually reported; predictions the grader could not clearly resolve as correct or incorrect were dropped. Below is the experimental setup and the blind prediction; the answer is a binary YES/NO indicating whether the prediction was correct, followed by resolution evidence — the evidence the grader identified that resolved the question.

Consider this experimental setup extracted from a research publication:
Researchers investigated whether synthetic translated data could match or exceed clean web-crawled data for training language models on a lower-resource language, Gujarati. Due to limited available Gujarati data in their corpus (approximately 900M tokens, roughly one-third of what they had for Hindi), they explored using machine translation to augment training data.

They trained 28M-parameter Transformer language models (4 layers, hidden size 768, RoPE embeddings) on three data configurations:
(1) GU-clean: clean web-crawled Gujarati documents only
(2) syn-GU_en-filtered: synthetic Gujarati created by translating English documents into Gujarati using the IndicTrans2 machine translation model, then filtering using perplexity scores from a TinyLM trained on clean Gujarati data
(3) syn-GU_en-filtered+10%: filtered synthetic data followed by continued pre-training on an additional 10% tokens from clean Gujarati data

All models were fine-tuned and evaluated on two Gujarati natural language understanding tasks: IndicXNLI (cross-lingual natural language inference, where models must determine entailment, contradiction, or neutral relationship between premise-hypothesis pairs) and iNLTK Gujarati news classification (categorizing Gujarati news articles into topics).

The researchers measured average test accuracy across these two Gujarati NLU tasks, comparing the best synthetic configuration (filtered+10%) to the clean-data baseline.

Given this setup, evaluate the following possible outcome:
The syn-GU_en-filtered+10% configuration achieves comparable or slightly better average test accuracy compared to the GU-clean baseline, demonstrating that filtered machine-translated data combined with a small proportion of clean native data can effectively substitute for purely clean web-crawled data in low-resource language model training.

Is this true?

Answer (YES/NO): YES